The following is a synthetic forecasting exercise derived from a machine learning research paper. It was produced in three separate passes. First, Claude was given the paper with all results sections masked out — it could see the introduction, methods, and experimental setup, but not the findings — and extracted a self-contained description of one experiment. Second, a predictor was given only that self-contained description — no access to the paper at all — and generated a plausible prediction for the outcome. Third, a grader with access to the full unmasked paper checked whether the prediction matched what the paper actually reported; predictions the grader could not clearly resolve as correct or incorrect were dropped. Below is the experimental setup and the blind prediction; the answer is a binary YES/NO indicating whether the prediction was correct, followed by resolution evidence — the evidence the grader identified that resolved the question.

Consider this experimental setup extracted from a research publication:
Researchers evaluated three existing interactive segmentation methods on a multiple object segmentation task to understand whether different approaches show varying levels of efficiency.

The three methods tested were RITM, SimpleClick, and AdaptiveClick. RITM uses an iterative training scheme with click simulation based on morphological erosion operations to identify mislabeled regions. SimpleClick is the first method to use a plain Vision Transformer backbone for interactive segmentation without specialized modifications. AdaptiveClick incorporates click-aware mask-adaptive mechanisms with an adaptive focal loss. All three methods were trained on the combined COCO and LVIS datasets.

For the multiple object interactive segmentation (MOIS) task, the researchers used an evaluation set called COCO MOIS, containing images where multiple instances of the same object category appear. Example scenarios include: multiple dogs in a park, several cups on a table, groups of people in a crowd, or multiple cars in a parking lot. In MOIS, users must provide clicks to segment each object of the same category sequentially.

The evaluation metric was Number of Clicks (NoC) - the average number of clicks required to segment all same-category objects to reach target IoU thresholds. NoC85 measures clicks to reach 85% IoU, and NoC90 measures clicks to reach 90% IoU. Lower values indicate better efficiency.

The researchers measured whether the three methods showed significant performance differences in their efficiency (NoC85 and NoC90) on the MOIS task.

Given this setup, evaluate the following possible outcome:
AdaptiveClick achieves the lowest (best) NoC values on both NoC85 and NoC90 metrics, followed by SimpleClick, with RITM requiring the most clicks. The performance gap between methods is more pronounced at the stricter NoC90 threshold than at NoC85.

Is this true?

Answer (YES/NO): NO